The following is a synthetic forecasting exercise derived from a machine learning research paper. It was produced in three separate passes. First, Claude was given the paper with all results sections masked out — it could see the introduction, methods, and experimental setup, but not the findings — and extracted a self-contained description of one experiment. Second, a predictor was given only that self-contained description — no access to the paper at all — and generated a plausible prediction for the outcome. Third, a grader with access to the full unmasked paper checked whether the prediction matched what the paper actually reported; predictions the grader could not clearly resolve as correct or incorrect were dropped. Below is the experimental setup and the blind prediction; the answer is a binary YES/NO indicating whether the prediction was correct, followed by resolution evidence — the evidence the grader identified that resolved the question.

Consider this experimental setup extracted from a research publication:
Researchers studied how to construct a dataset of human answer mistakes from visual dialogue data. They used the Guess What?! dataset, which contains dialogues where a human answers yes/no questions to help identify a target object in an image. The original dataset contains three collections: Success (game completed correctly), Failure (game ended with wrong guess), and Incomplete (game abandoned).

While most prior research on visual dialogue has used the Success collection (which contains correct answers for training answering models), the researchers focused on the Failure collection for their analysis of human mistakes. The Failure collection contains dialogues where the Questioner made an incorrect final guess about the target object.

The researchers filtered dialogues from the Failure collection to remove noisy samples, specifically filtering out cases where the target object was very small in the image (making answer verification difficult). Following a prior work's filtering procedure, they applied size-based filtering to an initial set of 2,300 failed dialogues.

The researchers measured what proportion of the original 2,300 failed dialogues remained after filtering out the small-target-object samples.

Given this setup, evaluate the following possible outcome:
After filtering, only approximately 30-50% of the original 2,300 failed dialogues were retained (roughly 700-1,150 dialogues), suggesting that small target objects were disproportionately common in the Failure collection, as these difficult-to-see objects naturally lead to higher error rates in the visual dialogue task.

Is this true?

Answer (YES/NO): NO